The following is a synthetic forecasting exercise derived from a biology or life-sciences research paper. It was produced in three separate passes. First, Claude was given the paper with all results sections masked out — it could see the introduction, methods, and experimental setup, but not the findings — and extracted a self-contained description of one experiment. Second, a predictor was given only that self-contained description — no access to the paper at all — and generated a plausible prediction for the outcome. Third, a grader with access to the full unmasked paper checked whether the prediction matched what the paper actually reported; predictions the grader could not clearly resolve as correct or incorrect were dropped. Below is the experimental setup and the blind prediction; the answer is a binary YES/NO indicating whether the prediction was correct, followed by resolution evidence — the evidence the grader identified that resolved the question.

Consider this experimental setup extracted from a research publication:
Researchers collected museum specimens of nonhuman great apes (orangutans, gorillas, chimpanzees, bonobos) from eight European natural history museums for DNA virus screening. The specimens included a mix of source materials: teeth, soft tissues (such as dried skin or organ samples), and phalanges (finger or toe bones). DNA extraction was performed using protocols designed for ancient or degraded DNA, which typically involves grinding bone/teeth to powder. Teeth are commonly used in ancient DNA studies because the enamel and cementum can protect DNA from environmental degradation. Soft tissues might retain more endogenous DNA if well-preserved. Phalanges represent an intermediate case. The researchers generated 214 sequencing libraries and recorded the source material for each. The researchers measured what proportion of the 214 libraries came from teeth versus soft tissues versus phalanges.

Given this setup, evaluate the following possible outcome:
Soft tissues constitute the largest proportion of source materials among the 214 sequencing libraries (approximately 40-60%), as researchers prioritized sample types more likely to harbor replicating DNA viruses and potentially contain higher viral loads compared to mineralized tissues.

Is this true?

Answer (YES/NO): NO